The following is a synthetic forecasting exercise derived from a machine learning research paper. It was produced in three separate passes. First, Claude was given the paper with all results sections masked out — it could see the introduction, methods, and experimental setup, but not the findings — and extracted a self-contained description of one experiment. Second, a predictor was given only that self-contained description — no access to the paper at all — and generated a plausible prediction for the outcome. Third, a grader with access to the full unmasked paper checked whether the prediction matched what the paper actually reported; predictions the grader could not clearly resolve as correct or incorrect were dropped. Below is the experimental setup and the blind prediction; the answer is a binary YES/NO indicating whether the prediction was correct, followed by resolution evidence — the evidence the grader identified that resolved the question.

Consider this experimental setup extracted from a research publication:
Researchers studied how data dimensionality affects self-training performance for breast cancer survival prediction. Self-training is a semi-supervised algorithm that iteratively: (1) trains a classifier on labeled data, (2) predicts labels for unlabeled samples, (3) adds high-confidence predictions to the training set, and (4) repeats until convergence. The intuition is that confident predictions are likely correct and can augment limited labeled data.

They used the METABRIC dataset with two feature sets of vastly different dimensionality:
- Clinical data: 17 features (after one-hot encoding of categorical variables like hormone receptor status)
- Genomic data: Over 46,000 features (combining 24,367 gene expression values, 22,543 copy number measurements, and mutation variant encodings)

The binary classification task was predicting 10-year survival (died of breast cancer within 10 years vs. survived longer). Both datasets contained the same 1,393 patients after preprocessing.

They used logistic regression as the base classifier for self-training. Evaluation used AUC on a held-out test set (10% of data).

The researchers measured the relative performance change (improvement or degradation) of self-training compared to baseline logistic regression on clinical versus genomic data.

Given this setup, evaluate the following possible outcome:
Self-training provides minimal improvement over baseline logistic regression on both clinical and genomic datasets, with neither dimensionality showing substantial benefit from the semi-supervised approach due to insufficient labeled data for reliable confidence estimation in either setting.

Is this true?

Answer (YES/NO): NO